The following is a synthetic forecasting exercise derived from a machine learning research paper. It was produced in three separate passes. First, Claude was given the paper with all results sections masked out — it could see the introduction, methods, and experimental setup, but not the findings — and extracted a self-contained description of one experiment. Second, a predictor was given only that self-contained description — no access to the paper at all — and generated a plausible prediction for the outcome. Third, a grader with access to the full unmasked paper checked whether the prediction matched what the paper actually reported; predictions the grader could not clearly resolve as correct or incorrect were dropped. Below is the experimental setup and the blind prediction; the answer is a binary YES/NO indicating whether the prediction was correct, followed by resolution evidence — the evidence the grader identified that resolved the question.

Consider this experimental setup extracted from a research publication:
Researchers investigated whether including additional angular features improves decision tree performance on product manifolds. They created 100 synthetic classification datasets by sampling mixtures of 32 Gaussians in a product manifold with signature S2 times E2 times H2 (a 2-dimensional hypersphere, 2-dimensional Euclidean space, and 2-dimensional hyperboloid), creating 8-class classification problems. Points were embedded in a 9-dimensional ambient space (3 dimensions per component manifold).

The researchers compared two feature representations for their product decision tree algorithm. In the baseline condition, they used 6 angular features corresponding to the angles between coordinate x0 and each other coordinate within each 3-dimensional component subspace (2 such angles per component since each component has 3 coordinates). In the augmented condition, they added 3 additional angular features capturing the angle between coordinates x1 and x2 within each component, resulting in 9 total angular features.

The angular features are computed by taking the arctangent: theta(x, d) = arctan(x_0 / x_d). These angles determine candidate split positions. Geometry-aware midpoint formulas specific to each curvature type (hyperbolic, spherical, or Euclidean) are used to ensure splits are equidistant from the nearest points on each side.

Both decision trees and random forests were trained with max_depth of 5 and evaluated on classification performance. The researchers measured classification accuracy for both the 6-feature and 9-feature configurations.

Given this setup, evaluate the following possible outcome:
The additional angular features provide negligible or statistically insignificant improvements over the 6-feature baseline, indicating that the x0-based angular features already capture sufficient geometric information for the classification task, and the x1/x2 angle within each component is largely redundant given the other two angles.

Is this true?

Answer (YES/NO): NO